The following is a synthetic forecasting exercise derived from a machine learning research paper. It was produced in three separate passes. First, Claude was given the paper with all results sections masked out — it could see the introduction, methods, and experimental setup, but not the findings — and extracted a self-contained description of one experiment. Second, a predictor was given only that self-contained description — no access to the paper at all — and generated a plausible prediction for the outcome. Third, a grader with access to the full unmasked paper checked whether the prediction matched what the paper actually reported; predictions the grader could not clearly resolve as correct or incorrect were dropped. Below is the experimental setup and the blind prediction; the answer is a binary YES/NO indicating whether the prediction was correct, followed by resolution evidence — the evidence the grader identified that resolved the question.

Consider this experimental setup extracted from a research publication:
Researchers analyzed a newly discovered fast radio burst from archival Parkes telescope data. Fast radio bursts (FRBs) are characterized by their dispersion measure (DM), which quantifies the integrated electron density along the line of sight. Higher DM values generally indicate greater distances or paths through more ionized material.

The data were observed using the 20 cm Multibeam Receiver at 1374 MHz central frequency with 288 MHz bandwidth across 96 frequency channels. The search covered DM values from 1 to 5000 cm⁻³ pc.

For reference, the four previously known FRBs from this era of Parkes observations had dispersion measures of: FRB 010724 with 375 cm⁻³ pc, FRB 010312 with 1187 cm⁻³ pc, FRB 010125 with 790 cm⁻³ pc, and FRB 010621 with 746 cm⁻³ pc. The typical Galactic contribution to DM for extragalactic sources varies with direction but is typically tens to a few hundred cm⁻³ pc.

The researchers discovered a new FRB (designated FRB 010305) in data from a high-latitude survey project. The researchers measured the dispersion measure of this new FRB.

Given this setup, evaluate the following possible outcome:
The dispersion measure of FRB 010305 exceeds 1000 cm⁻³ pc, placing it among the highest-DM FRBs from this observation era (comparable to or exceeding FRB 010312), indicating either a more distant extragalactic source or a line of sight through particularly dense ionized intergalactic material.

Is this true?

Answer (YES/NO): NO